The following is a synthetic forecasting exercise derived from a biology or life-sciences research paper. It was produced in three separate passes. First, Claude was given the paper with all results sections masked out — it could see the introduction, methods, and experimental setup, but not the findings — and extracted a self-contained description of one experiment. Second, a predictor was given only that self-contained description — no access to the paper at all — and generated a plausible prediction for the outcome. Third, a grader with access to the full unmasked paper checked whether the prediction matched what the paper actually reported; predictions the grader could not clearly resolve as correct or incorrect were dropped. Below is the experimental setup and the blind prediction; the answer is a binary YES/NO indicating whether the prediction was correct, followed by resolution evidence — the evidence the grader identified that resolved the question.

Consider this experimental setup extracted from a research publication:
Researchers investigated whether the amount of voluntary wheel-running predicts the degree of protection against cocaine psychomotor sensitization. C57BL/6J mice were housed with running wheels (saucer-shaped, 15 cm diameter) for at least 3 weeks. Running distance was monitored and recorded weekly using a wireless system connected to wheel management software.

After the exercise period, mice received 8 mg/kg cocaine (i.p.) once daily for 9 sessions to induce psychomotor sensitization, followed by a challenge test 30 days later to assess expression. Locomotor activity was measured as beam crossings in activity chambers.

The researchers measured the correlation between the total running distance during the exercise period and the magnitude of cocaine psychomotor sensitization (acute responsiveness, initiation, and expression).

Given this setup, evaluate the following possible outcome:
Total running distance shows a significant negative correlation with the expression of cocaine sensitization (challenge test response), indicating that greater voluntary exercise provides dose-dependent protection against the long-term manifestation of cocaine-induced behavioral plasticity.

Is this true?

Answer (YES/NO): NO